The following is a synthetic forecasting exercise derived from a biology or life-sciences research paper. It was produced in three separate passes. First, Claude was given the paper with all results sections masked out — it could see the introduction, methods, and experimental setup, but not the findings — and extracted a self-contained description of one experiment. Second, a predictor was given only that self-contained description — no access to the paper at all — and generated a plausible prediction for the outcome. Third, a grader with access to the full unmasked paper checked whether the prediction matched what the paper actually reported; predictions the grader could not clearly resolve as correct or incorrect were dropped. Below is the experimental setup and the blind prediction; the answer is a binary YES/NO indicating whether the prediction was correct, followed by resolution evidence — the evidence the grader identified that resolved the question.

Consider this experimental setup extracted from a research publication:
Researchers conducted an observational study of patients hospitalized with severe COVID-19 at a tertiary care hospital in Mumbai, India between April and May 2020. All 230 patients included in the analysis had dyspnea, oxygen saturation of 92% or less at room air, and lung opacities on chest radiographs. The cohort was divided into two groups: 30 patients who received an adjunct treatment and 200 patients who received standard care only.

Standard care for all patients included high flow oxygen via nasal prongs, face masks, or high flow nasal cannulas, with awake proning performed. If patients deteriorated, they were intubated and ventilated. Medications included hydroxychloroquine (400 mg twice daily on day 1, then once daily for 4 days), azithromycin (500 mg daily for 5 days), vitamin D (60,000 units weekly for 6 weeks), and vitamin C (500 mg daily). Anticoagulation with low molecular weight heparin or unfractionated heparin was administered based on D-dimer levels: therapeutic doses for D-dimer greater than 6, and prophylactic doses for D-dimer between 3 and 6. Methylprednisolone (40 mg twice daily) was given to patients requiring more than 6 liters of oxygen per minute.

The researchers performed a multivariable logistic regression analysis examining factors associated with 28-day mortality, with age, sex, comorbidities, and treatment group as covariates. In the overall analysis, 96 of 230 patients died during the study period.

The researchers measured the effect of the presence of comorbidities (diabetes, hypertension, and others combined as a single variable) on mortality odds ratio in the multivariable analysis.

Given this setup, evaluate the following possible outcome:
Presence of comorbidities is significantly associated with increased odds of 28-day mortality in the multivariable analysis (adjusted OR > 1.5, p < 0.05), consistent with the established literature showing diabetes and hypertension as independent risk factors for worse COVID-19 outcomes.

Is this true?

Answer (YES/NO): NO